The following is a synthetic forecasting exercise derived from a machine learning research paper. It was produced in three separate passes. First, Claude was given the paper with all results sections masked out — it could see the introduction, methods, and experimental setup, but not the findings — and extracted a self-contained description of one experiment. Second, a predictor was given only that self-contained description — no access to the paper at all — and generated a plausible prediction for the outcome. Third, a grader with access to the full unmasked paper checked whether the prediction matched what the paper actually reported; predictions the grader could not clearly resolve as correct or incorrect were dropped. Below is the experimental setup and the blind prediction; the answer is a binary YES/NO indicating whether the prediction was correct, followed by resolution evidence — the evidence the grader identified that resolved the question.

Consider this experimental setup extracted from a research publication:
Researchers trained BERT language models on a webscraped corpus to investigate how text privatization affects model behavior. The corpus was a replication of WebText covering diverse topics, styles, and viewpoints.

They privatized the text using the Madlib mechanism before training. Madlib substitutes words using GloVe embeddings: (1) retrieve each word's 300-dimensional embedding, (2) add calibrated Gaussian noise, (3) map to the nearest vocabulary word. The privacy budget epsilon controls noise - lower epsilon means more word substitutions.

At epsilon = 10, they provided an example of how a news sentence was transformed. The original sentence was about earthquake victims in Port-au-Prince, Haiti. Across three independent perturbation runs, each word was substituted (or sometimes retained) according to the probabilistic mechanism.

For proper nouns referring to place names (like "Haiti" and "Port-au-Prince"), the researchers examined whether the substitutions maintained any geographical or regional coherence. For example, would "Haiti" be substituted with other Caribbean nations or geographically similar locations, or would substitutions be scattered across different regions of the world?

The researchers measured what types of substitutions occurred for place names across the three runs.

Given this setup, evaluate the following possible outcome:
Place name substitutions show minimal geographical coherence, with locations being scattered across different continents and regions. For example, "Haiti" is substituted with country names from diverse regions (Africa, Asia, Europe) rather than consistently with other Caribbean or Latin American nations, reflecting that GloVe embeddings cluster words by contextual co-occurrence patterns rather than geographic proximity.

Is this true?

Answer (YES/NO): NO